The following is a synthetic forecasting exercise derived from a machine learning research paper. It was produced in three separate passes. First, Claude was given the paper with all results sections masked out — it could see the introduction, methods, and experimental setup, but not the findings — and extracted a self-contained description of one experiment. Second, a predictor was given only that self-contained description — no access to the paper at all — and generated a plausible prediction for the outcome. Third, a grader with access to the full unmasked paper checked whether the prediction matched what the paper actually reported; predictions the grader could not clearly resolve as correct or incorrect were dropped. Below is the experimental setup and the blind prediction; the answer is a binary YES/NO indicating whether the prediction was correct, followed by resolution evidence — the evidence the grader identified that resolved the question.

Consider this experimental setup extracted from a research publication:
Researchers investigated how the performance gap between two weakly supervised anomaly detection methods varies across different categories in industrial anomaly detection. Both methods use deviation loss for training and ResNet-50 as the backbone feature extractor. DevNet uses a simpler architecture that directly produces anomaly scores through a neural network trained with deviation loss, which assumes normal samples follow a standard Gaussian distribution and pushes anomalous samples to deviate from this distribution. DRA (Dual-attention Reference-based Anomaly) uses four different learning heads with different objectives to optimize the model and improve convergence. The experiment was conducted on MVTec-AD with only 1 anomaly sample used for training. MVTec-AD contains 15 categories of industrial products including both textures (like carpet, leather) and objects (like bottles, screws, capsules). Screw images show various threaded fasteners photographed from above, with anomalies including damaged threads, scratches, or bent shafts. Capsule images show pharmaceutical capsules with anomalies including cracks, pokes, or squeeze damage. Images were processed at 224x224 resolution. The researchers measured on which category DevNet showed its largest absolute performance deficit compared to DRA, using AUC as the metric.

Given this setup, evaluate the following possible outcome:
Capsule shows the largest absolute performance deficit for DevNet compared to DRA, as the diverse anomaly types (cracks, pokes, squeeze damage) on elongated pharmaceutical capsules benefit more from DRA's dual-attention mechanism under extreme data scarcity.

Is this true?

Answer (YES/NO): NO